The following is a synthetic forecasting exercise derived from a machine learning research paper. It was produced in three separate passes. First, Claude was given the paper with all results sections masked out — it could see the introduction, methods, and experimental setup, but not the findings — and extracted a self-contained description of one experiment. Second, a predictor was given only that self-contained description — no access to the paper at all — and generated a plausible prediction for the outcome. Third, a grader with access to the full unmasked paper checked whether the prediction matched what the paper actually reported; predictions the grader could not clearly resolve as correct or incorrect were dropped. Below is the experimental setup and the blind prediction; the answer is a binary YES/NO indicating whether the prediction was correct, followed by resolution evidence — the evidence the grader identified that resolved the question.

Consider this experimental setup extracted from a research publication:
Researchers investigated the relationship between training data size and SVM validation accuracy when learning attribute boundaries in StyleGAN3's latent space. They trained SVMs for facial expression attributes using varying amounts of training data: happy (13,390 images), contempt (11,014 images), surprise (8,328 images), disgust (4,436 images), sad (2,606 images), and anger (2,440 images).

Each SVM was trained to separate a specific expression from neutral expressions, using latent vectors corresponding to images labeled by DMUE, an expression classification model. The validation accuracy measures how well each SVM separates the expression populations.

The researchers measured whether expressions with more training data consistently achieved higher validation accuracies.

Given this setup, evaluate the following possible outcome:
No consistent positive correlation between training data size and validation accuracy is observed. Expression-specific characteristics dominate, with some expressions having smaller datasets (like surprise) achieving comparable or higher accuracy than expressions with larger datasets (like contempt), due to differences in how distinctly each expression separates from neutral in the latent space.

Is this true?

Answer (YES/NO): NO